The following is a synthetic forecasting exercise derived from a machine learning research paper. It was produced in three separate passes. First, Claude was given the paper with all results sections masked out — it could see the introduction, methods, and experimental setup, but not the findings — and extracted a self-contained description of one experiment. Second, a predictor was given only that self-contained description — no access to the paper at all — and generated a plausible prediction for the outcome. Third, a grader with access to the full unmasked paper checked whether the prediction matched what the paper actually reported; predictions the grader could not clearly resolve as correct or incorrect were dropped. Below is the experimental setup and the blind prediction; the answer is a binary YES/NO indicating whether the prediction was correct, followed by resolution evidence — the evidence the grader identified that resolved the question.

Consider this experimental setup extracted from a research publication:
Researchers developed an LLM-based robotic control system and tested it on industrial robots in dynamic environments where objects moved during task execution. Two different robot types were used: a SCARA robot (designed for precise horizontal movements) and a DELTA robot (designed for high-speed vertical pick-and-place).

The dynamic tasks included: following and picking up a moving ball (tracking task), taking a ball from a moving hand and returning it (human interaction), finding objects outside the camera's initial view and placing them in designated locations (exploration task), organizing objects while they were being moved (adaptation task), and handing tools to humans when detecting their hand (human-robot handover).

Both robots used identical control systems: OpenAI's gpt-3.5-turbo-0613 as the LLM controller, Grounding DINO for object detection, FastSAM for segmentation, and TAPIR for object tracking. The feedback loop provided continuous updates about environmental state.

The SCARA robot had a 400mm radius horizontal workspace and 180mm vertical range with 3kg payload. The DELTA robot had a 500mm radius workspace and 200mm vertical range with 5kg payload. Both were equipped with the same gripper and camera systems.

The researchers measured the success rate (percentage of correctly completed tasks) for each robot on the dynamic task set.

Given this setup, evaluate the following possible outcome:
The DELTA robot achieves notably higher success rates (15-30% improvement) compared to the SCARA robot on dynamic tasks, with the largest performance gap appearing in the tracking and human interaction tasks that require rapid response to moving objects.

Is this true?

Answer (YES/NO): NO